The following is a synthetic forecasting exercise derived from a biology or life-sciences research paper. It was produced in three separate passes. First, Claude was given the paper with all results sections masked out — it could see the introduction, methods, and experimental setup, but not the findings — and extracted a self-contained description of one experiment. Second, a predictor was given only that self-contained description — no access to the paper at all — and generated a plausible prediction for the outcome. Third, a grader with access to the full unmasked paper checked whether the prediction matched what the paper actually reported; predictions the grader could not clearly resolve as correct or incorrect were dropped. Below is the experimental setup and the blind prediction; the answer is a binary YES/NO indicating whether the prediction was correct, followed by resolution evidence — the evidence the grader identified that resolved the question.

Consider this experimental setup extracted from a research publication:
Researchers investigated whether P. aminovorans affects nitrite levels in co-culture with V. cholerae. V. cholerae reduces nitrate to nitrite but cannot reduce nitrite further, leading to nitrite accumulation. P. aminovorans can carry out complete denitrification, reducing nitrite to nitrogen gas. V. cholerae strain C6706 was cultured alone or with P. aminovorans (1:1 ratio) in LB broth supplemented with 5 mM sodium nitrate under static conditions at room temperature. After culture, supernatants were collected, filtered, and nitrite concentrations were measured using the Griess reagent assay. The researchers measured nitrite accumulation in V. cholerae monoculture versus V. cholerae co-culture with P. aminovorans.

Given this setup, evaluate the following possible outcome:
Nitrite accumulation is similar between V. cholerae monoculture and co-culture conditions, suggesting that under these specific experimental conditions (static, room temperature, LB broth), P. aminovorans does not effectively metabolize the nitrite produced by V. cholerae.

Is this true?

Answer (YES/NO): NO